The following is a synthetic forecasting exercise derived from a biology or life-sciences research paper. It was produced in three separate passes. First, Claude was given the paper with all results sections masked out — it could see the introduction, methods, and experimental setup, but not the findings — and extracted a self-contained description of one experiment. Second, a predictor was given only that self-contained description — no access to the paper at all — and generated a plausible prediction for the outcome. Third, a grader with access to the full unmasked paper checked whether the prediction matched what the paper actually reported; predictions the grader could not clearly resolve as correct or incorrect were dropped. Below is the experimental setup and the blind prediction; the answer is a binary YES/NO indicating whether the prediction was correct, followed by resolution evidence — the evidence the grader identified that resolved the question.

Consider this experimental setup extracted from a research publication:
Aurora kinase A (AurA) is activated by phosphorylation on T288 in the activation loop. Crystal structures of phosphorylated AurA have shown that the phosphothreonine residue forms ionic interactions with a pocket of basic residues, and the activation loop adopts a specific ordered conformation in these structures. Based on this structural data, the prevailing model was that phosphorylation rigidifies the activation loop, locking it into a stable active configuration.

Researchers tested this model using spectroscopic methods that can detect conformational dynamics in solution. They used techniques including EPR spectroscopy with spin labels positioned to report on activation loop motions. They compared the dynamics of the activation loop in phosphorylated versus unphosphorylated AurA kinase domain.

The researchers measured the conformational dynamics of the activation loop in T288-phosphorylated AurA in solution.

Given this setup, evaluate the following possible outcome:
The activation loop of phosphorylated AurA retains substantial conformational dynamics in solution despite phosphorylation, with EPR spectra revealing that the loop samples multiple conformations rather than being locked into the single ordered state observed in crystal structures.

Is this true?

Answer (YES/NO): YES